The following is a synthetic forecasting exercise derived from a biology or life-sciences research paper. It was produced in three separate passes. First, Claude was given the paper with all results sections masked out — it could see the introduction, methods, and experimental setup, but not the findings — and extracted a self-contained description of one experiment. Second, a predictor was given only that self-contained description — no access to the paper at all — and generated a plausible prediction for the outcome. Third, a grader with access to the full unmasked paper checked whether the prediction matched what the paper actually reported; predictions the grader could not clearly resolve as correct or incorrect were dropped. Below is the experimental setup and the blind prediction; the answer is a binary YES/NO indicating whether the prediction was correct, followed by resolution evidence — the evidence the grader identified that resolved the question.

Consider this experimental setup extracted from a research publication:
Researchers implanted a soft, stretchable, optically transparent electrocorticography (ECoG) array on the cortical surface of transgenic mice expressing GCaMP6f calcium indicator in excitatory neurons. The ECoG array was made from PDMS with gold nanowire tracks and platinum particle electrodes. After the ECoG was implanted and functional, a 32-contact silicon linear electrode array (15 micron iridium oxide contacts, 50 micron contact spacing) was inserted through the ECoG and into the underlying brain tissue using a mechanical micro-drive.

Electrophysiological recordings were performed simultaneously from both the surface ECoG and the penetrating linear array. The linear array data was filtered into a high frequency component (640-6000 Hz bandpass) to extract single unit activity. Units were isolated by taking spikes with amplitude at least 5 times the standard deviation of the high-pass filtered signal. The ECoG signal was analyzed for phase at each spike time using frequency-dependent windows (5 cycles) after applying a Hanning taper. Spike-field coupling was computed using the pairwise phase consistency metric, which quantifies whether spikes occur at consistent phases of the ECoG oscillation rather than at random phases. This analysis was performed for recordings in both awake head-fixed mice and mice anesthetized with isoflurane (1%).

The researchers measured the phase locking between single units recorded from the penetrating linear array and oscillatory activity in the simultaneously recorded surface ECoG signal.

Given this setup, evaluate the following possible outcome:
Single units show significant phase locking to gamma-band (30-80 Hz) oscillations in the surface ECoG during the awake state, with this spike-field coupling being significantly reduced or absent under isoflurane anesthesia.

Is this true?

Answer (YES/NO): NO